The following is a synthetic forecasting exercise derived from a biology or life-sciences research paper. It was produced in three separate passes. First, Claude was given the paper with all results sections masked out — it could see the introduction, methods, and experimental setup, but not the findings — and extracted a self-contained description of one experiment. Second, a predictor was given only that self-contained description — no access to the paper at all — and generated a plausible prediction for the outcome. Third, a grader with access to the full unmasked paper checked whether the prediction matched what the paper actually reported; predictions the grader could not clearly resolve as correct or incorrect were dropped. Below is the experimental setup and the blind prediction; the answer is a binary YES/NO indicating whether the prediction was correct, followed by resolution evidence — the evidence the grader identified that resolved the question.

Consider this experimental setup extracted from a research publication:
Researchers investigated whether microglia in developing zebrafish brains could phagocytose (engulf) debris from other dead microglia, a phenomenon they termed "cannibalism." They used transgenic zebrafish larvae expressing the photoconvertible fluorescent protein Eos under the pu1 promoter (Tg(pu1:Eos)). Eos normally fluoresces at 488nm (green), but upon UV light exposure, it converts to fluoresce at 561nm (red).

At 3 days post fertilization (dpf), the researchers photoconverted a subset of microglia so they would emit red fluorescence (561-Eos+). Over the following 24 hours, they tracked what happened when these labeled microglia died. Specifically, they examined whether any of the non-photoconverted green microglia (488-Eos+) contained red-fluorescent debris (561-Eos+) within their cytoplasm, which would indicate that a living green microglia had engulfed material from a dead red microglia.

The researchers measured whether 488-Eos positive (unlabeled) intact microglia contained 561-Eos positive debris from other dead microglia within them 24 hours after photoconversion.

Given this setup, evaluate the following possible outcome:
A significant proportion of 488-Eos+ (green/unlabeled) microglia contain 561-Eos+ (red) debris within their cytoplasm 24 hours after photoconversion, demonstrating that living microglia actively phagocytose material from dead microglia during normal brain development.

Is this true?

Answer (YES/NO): YES